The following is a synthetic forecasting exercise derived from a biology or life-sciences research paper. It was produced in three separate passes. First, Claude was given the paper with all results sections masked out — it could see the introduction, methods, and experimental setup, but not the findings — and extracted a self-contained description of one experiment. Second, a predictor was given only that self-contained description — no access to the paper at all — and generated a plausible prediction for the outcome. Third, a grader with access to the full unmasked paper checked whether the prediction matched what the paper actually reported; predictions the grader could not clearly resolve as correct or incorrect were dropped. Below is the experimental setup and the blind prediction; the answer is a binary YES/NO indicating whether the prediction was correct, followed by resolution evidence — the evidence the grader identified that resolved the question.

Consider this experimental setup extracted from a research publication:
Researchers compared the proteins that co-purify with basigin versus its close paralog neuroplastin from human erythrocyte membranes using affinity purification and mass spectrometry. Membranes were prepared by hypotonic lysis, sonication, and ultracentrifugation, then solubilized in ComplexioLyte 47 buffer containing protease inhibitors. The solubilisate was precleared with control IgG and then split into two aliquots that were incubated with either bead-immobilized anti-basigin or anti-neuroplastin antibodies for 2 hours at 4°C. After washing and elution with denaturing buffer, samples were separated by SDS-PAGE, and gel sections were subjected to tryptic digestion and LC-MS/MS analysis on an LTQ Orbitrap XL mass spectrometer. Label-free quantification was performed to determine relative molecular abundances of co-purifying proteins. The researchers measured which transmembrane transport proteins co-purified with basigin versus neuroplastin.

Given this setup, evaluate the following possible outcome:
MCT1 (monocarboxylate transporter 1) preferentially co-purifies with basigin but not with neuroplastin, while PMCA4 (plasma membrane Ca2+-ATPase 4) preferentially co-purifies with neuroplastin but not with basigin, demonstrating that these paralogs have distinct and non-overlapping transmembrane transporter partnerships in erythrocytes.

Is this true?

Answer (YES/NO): NO